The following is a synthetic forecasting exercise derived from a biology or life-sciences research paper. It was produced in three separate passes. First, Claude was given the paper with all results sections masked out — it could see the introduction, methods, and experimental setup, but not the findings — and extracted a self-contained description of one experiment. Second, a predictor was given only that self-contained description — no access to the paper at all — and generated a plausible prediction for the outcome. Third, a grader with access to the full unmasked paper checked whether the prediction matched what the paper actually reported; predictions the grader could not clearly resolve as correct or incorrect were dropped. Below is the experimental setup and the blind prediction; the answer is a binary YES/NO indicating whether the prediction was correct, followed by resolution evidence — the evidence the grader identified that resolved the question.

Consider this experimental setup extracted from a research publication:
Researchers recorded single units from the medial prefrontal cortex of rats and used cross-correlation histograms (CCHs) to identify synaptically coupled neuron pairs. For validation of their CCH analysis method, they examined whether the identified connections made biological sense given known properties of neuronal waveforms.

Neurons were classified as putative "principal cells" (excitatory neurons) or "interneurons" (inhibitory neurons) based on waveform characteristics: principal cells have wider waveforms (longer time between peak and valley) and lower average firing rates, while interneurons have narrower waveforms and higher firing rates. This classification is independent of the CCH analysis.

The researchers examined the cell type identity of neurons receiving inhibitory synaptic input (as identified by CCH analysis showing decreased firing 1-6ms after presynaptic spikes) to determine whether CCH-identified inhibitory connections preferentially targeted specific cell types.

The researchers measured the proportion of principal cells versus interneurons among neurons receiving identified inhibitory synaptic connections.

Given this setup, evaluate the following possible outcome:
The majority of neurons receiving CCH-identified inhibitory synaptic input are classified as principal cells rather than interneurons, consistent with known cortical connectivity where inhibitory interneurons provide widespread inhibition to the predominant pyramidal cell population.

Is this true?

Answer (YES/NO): YES